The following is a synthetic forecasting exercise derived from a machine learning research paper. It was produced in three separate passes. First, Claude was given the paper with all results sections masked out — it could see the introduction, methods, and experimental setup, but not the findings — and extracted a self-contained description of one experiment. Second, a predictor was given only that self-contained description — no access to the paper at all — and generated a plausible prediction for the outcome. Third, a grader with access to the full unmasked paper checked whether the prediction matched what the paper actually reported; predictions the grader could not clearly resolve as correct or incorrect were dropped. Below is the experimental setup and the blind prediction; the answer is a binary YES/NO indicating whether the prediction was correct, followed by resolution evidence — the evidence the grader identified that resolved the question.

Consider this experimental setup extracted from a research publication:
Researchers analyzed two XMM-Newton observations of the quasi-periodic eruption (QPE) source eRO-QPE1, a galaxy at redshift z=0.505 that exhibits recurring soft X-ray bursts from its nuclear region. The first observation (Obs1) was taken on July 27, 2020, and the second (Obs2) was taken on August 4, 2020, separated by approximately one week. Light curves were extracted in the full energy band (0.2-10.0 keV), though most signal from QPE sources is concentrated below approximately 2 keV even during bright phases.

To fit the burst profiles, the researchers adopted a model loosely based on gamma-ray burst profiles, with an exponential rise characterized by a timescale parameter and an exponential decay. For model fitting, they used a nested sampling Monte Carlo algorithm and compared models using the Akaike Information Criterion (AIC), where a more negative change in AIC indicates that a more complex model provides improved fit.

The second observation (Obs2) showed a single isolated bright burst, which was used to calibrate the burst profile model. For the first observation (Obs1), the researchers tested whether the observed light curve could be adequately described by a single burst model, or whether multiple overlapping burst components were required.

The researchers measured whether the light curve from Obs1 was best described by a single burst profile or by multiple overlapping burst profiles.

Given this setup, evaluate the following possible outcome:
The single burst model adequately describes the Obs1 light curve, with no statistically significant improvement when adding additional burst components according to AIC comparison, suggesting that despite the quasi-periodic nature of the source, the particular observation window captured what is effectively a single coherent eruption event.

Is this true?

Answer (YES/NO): NO